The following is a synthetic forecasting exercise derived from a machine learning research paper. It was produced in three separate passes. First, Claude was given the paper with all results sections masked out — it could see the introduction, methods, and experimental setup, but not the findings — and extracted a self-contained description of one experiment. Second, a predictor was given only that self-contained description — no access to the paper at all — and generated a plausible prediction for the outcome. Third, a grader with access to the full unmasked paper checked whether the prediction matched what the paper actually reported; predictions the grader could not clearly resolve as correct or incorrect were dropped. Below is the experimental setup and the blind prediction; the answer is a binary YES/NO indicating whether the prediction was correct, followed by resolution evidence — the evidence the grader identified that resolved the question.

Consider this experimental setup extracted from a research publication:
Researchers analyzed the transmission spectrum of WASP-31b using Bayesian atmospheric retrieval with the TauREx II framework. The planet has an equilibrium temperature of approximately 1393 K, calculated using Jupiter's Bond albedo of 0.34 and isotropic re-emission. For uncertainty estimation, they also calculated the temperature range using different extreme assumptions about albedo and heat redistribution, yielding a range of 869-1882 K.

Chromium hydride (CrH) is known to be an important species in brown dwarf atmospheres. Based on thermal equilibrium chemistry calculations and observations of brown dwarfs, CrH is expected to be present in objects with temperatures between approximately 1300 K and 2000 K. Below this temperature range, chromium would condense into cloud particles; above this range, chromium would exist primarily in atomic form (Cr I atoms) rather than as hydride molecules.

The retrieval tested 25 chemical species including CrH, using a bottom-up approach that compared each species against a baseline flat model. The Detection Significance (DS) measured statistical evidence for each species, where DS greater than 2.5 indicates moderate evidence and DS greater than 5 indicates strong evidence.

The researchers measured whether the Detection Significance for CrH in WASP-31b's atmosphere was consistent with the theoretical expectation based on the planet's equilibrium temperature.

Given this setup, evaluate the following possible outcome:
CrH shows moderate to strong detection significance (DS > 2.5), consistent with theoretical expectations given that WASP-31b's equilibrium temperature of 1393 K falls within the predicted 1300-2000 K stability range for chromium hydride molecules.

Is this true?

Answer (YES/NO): YES